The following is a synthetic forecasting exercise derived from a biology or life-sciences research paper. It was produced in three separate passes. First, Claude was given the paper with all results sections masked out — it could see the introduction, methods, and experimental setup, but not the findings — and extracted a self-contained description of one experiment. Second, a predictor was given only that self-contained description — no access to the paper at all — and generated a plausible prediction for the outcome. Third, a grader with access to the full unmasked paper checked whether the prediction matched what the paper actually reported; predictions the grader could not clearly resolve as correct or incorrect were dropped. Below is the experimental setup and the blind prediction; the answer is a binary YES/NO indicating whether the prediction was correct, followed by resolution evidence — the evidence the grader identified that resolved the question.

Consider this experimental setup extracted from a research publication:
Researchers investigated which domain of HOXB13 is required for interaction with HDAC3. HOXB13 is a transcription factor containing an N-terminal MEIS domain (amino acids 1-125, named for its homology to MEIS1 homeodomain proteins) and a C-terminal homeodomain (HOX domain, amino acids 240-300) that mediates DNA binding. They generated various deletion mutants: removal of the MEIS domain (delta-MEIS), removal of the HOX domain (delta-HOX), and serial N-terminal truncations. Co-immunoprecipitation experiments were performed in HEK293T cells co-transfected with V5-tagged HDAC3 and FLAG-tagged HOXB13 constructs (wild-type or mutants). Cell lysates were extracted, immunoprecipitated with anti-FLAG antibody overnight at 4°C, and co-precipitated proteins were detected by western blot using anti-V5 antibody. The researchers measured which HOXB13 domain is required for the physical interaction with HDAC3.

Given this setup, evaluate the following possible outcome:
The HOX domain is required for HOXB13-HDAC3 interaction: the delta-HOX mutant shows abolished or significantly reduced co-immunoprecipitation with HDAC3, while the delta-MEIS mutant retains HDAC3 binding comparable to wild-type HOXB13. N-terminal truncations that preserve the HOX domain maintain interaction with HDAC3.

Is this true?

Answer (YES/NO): NO